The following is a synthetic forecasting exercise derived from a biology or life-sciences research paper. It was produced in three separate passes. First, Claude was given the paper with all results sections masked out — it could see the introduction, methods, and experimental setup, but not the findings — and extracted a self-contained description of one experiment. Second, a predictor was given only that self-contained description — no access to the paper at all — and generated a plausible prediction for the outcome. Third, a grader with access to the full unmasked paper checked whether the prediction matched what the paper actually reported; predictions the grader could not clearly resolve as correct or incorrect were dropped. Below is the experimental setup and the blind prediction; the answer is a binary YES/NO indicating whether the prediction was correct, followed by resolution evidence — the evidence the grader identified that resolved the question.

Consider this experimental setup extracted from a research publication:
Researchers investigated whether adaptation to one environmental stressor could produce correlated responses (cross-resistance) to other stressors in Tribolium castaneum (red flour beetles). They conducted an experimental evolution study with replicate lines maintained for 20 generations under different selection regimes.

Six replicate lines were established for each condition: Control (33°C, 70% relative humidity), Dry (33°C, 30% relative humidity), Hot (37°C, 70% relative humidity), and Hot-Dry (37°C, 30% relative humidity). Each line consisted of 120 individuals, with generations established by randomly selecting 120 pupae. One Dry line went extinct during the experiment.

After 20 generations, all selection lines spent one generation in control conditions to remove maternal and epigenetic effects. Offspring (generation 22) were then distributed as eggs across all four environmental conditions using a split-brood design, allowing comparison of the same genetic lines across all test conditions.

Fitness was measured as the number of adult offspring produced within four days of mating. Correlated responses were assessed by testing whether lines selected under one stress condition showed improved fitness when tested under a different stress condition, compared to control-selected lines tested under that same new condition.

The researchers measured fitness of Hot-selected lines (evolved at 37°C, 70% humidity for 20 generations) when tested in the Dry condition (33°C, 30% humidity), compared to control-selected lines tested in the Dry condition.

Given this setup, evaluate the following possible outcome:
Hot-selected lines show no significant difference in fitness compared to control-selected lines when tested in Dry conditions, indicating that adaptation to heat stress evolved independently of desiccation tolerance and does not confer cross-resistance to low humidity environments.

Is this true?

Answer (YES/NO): YES